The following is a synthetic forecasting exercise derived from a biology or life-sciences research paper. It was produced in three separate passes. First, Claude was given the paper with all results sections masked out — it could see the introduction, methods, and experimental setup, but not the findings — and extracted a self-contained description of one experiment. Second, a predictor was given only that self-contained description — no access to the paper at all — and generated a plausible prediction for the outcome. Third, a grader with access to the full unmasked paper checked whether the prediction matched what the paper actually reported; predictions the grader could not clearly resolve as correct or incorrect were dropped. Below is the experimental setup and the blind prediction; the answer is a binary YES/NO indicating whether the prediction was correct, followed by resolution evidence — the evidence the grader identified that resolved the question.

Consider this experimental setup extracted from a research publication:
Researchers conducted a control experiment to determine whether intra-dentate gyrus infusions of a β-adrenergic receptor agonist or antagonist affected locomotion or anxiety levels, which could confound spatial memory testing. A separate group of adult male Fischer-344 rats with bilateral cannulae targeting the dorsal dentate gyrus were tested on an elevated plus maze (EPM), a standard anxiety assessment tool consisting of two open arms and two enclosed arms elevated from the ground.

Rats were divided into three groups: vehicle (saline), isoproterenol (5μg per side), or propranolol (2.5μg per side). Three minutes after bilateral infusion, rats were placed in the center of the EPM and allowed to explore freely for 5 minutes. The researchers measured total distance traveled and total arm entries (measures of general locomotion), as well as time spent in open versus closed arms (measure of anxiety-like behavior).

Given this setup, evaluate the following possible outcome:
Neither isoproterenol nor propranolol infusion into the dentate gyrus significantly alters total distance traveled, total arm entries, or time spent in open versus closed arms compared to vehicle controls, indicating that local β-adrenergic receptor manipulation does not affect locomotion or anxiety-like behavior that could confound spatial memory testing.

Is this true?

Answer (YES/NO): YES